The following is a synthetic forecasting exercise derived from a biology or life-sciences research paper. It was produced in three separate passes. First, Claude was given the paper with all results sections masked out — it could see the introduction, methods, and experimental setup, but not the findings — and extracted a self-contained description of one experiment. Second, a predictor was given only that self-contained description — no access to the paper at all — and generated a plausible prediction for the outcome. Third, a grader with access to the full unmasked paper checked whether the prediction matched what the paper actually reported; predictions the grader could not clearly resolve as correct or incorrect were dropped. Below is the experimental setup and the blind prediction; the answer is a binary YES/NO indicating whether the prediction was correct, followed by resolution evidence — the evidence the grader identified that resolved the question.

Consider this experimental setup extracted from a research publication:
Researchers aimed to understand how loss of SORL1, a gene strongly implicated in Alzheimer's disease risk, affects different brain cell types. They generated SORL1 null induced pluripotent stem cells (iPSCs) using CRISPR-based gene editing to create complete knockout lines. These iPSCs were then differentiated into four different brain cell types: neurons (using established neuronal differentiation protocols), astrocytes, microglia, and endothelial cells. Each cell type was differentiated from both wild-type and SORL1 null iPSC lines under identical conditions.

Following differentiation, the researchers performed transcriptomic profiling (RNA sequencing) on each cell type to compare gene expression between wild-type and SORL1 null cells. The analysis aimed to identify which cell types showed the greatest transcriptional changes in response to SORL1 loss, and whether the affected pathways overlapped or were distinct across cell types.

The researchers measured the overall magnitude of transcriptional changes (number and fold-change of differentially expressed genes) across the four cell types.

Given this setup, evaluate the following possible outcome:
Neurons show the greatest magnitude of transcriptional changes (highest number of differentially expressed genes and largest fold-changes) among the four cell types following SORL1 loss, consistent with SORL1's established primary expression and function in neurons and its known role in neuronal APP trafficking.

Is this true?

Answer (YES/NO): NO